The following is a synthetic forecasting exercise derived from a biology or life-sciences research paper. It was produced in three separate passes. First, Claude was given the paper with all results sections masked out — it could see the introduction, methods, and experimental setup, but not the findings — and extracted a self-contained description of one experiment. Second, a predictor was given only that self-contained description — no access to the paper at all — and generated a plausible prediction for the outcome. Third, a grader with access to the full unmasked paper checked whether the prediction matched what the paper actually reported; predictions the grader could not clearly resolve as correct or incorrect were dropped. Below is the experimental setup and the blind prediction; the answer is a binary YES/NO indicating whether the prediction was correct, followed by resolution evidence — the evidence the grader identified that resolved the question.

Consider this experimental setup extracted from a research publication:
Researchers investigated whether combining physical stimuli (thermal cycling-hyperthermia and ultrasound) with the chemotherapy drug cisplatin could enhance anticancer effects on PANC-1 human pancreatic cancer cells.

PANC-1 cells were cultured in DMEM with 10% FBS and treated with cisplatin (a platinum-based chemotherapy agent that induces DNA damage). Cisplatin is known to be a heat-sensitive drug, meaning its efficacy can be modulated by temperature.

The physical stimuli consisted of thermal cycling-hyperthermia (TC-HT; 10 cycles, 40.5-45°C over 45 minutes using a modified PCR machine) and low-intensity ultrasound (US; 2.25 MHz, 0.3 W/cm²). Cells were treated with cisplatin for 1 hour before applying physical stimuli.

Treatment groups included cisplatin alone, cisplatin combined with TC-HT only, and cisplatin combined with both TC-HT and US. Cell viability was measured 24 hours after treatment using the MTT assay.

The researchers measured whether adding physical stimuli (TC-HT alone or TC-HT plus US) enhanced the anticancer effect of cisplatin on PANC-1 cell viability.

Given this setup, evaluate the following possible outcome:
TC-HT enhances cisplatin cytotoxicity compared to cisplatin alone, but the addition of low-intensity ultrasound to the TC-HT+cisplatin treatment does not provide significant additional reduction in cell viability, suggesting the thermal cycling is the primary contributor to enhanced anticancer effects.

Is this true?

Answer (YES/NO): NO